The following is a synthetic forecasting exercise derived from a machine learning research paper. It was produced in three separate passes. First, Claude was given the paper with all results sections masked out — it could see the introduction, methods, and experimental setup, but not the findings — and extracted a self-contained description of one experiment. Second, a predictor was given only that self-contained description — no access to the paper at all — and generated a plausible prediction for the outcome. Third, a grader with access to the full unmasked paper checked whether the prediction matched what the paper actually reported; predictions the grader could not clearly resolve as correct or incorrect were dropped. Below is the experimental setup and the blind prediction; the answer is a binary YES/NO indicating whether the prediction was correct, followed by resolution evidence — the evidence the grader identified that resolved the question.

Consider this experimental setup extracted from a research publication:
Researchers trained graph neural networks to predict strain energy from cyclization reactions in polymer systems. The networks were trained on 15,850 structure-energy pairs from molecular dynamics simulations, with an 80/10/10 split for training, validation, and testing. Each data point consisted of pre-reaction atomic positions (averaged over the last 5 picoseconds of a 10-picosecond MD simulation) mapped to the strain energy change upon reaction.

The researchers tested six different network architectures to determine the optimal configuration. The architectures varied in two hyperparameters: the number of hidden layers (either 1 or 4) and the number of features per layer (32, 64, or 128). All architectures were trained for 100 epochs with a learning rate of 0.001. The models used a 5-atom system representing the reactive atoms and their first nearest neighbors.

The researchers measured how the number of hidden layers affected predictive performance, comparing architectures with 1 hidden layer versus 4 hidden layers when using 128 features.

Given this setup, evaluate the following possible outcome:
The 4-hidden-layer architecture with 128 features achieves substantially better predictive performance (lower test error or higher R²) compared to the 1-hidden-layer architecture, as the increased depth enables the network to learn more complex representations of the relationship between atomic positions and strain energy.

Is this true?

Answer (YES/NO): NO